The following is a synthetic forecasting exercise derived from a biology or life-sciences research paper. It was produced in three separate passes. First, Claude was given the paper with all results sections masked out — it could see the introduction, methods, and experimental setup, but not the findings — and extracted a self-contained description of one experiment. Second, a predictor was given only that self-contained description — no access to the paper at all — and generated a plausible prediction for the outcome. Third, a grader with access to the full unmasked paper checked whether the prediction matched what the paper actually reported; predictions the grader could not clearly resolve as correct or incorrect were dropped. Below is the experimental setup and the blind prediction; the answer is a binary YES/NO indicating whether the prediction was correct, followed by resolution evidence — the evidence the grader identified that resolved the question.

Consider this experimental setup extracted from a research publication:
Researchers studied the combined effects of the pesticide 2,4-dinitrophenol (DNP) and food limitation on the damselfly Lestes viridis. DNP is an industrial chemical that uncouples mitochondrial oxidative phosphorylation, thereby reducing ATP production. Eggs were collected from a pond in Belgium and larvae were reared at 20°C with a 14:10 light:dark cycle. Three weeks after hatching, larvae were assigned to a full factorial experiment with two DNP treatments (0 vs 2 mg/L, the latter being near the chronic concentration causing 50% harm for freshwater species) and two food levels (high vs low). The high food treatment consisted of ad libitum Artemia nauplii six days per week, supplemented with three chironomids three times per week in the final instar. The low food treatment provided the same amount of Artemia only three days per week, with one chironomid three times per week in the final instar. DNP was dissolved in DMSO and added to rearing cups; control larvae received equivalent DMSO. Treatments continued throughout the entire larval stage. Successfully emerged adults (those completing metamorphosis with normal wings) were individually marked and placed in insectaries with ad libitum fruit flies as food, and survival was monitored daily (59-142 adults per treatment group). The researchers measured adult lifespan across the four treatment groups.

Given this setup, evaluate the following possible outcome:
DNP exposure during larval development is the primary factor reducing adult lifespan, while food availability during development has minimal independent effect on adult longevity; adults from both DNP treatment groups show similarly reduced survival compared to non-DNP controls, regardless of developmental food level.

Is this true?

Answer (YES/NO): NO